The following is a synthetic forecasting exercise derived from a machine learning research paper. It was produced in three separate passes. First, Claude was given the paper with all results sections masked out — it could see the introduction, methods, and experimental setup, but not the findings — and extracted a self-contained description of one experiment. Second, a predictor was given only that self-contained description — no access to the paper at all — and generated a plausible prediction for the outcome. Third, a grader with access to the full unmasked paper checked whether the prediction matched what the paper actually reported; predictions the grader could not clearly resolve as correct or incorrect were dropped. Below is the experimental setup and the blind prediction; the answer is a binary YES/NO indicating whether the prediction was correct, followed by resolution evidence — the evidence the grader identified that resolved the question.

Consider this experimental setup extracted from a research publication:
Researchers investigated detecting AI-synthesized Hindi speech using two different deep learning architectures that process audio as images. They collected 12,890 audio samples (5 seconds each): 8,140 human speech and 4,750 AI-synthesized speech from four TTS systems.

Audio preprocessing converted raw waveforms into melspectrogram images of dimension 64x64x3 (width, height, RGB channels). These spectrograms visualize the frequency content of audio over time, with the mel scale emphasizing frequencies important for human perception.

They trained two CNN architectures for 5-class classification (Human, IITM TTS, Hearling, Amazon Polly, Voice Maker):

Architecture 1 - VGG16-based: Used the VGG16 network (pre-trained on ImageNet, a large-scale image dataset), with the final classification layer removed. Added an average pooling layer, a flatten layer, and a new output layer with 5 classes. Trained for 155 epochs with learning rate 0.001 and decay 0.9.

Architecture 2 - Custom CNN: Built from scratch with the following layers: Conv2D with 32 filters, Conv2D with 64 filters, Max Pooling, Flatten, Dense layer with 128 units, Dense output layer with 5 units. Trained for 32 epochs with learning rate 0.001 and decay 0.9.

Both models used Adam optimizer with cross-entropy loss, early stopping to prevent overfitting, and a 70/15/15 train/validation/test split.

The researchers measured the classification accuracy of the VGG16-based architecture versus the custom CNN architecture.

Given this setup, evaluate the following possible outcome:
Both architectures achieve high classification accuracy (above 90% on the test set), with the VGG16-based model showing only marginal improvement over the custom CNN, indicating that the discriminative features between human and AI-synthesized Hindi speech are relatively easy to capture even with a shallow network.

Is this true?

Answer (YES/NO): NO